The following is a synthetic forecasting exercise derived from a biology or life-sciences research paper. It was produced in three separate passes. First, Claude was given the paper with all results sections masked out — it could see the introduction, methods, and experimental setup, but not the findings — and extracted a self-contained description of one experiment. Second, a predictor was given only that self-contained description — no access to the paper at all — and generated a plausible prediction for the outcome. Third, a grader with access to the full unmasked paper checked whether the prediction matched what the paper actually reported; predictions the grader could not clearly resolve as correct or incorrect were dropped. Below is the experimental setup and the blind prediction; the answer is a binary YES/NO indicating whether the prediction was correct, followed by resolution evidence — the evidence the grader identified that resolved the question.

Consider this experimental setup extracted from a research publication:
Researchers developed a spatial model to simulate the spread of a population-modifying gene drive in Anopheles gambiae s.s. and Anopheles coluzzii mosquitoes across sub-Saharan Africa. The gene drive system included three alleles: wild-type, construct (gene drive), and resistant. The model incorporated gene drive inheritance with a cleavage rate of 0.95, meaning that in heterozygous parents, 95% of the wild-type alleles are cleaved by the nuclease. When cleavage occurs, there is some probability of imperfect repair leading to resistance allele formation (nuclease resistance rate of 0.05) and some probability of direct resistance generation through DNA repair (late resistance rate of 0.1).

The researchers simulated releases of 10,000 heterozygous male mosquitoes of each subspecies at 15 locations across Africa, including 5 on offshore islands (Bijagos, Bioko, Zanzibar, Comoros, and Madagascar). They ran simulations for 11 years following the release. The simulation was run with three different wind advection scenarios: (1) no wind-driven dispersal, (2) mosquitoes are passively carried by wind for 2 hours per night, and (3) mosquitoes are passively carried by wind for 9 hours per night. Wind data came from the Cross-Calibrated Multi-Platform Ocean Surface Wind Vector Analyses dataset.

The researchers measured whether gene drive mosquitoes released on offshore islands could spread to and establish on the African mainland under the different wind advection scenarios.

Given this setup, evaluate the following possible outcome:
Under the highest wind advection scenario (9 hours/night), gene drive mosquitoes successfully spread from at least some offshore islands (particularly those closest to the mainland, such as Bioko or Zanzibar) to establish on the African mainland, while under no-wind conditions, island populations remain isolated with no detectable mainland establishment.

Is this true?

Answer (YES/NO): YES